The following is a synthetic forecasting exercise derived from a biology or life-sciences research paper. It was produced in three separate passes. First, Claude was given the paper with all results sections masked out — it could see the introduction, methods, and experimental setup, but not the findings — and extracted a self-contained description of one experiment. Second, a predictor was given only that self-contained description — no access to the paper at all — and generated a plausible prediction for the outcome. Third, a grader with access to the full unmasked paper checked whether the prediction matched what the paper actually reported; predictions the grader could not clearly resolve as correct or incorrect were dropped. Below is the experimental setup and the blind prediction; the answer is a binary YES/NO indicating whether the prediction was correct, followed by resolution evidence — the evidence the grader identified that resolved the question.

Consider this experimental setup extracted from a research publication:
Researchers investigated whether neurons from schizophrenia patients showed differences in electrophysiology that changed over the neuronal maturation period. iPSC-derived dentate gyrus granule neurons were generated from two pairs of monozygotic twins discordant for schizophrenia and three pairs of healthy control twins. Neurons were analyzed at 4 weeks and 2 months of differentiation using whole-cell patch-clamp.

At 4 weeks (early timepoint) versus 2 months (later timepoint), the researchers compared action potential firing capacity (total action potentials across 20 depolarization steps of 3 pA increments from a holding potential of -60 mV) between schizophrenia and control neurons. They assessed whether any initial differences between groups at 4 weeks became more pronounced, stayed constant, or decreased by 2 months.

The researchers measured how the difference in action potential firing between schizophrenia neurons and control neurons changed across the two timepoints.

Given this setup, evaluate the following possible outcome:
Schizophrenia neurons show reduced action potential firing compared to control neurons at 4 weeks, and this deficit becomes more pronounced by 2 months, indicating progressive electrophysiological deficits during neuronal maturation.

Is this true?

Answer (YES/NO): NO